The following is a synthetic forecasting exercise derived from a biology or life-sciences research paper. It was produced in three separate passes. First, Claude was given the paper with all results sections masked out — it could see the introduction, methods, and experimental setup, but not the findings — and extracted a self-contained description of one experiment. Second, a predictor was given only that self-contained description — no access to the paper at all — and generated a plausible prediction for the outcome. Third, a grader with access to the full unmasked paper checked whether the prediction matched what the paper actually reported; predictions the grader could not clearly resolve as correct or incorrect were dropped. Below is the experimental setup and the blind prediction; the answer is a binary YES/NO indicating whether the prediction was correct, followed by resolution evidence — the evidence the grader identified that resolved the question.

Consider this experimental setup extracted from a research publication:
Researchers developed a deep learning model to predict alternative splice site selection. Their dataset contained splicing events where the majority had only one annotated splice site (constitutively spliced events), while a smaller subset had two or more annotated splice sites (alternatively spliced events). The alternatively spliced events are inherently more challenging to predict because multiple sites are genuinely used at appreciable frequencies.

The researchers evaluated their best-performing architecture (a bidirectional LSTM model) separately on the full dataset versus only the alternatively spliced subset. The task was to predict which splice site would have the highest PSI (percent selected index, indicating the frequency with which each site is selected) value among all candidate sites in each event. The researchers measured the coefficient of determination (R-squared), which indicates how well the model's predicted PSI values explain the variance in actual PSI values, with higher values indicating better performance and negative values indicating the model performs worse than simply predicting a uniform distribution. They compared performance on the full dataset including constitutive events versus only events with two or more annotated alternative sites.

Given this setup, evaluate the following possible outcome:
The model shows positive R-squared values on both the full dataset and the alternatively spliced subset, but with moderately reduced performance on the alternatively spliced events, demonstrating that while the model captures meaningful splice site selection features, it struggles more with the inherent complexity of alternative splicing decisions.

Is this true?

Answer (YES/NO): YES